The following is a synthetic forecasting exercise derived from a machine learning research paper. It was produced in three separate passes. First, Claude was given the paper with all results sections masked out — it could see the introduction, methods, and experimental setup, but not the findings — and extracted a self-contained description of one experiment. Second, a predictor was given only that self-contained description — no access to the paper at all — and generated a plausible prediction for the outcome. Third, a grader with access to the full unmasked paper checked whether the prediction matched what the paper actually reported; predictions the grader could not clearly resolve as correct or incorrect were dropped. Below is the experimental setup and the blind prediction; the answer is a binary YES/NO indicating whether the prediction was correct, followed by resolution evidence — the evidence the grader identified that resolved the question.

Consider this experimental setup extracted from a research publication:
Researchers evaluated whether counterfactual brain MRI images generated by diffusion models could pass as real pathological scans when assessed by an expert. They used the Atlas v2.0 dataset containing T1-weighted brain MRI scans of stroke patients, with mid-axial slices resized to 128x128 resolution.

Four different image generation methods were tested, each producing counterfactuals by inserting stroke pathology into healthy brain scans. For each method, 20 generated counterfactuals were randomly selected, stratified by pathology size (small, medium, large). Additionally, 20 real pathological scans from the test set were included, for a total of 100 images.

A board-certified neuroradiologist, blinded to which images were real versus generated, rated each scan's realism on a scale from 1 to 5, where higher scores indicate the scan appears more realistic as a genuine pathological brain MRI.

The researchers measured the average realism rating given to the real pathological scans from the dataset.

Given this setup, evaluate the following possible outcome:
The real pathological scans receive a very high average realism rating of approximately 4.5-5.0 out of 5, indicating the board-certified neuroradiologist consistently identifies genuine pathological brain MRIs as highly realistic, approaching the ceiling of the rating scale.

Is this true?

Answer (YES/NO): NO